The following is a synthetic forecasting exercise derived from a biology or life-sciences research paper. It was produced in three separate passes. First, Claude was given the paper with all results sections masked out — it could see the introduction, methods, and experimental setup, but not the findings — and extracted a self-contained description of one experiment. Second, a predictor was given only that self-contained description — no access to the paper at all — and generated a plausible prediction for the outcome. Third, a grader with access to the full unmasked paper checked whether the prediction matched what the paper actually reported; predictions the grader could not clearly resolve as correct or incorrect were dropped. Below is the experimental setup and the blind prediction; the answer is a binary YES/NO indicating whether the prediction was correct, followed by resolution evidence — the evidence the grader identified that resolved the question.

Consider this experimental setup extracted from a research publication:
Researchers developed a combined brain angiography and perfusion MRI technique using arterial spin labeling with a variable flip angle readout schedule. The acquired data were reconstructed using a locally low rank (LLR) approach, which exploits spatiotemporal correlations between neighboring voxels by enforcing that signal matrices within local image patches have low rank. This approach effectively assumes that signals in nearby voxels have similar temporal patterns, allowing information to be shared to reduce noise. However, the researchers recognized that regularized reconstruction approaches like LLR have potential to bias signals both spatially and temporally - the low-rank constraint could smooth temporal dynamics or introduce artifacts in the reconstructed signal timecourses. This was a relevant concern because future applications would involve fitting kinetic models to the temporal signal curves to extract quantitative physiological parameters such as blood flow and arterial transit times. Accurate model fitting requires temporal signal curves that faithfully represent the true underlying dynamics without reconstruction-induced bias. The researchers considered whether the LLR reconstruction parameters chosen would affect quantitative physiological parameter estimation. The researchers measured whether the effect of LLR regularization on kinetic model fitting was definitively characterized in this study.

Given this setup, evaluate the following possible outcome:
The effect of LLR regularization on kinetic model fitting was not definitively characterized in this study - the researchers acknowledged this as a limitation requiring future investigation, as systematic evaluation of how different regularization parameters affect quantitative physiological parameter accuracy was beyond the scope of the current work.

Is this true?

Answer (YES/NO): YES